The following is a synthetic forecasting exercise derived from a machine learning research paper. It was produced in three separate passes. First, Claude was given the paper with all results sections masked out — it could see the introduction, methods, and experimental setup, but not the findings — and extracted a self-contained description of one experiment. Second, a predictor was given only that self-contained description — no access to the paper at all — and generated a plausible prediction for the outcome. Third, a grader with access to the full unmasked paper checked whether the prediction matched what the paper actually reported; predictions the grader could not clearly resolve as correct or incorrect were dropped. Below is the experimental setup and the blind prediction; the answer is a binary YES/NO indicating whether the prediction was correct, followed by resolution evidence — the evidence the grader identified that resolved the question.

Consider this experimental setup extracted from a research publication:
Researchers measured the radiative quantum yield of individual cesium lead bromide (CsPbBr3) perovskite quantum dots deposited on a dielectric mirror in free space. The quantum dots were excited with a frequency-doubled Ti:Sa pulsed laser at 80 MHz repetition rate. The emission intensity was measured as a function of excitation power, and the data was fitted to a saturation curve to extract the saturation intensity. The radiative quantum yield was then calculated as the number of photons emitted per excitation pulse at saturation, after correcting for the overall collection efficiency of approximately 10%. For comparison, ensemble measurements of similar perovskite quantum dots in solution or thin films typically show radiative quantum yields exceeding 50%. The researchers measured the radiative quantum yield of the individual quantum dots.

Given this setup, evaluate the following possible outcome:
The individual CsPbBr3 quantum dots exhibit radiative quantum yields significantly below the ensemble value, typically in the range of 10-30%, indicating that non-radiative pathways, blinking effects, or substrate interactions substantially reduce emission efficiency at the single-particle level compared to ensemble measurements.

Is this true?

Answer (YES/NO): YES